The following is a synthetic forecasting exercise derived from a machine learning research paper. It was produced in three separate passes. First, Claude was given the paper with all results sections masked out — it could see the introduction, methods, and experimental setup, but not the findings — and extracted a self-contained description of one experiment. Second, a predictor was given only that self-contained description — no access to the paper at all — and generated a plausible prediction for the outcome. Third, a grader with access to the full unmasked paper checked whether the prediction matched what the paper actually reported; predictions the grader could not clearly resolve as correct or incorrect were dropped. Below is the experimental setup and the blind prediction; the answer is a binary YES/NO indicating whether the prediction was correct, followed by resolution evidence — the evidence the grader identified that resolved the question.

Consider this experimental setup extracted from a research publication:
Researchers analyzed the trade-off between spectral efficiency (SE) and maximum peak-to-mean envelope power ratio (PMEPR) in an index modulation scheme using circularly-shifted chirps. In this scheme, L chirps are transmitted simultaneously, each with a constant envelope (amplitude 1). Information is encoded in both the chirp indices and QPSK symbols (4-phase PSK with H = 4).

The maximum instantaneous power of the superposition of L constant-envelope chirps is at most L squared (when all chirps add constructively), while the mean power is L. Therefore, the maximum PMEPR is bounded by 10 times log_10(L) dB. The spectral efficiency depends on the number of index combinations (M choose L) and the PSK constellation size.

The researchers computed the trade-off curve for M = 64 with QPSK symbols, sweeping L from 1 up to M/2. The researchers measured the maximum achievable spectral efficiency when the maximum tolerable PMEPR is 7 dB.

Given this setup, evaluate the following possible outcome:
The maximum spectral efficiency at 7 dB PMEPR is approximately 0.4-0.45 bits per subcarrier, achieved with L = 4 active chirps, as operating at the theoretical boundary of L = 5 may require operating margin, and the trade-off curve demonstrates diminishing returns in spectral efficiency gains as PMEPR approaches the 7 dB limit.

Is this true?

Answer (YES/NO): NO